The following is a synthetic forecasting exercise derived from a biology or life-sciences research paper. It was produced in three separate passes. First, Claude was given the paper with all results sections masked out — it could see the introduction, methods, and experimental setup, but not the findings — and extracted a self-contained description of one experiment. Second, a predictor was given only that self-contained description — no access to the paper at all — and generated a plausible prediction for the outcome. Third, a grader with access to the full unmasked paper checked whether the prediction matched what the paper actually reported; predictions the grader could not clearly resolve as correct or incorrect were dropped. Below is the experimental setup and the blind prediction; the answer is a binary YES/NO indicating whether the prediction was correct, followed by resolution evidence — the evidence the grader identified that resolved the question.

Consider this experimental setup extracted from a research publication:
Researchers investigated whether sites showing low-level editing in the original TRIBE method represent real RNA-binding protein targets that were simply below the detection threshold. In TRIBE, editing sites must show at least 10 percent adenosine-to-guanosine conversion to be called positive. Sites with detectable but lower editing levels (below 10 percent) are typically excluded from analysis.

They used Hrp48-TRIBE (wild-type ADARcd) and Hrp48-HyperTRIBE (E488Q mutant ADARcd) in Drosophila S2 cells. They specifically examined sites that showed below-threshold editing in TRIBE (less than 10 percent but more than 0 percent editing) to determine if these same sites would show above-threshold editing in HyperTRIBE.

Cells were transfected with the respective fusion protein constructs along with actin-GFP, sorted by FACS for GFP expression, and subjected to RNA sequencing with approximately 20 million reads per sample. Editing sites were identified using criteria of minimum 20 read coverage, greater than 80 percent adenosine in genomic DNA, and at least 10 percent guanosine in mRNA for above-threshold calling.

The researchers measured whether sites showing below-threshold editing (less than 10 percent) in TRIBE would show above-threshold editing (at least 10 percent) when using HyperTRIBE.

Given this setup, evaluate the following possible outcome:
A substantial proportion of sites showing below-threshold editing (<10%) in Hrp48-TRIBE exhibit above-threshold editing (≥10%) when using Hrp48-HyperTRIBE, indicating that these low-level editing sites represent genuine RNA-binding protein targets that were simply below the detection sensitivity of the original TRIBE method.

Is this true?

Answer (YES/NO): YES